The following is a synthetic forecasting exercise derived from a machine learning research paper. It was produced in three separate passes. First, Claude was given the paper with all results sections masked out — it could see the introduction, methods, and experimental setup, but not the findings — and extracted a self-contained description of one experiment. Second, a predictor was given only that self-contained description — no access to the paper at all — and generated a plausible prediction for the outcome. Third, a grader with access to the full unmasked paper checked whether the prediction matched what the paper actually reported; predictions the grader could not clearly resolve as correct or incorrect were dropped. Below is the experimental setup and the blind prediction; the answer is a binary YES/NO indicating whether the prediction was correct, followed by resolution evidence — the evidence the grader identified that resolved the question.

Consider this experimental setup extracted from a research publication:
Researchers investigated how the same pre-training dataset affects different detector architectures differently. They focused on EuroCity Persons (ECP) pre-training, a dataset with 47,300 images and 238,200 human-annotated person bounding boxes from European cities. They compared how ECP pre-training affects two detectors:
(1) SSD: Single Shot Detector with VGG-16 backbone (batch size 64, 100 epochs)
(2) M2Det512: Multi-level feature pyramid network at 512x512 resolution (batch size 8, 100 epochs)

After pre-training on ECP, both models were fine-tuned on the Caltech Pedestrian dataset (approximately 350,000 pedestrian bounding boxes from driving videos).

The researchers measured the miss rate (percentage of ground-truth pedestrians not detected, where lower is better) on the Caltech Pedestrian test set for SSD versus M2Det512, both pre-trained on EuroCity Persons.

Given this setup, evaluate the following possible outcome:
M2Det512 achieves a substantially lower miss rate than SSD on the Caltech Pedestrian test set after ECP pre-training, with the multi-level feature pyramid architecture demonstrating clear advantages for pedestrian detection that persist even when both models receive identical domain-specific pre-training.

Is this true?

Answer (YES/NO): NO